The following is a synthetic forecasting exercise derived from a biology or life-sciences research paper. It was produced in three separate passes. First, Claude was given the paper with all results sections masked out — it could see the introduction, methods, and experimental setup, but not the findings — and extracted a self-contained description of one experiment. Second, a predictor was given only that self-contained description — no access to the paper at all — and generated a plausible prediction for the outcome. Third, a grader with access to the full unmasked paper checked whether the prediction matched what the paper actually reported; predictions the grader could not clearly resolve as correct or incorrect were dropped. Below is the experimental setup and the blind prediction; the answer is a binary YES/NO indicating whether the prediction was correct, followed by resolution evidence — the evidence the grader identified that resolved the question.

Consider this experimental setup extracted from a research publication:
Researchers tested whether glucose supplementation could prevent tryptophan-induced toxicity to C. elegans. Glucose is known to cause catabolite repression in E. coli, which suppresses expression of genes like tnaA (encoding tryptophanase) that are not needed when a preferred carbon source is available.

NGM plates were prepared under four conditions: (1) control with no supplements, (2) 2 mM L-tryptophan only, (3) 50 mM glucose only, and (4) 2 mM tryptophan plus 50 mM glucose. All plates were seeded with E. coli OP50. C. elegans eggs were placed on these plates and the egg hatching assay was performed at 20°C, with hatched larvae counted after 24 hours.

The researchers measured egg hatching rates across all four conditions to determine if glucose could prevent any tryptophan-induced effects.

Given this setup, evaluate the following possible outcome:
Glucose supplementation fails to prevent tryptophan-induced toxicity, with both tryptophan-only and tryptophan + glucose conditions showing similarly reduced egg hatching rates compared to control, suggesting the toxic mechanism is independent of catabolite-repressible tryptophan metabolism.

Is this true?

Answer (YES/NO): NO